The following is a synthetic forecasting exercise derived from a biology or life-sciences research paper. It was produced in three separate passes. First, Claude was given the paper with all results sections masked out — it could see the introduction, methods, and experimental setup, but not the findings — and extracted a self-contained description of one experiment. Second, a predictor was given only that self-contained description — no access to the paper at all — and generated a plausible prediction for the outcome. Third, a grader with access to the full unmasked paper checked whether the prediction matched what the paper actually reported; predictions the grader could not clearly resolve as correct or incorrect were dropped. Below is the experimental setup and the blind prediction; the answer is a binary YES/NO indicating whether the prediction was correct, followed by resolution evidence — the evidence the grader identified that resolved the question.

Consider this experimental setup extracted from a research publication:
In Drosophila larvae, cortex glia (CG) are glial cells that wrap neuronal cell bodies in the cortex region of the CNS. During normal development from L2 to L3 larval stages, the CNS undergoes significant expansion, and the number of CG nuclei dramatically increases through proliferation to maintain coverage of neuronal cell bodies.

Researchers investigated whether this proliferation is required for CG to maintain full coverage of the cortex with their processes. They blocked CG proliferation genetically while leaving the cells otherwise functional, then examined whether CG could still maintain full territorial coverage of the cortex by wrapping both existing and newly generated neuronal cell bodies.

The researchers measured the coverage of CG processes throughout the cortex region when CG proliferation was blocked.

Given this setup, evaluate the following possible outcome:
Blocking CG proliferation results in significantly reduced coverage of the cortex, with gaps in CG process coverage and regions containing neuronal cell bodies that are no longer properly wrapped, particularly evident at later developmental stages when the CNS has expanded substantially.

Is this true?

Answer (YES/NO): NO